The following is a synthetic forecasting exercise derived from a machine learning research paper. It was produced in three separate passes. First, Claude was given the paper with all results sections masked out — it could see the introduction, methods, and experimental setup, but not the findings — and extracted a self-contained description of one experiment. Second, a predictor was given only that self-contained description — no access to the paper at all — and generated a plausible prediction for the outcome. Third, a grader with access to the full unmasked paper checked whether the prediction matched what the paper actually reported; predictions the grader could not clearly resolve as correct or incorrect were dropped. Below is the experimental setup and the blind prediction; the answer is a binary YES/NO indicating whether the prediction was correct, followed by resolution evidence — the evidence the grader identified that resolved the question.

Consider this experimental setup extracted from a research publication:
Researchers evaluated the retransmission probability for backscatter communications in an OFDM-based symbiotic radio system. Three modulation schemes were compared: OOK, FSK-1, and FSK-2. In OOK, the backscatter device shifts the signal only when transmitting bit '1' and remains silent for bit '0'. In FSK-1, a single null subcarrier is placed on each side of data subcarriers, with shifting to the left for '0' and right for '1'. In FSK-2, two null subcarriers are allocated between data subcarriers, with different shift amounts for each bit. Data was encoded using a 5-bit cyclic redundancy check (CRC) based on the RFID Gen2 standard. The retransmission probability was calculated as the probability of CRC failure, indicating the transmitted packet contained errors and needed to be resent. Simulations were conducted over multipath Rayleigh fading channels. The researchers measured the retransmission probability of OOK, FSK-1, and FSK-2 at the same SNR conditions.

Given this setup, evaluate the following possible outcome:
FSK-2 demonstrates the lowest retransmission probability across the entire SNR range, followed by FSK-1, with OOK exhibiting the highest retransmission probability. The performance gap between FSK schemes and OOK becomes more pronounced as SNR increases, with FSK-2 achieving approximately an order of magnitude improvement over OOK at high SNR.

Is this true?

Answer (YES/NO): NO